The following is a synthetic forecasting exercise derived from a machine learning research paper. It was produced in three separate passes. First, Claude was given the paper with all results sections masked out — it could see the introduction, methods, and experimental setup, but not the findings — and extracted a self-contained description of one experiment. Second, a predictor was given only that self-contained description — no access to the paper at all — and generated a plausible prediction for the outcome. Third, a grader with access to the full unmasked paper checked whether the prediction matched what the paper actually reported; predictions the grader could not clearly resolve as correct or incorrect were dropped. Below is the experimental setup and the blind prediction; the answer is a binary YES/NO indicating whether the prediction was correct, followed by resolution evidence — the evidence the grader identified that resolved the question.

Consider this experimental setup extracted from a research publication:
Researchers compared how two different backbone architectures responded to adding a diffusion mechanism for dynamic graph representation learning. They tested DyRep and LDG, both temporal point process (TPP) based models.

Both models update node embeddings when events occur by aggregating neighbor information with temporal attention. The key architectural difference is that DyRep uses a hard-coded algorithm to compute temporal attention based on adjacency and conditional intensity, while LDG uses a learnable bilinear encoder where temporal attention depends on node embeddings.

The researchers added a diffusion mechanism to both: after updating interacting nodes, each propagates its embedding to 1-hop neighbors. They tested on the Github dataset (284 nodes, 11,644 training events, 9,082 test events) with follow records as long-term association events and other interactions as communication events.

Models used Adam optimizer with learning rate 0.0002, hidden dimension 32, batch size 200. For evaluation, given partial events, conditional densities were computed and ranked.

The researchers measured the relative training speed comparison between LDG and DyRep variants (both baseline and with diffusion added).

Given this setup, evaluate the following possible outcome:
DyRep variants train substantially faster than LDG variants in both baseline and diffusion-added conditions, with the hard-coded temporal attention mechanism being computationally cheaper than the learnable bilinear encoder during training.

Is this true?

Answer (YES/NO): YES